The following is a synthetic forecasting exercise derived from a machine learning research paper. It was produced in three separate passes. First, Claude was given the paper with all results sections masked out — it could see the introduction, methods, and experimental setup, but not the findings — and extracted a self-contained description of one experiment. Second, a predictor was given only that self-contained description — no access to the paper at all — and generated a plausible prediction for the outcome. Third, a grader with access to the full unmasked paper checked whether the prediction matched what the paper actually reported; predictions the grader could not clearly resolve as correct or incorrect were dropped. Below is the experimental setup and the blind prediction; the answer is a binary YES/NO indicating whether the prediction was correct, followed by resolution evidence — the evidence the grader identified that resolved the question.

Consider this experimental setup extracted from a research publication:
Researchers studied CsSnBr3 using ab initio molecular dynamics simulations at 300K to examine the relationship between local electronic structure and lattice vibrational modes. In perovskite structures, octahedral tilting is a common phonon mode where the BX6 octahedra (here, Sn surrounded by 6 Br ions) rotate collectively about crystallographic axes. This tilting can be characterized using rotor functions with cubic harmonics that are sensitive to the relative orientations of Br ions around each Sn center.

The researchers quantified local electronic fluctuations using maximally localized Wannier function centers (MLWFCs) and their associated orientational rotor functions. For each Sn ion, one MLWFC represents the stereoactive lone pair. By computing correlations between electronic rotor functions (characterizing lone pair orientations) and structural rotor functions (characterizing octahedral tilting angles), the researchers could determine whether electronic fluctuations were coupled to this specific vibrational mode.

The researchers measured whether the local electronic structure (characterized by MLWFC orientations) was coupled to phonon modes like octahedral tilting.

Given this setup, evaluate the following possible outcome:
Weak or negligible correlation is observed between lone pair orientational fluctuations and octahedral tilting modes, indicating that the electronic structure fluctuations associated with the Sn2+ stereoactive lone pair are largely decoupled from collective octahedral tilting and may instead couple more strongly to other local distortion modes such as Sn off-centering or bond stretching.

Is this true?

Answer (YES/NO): YES